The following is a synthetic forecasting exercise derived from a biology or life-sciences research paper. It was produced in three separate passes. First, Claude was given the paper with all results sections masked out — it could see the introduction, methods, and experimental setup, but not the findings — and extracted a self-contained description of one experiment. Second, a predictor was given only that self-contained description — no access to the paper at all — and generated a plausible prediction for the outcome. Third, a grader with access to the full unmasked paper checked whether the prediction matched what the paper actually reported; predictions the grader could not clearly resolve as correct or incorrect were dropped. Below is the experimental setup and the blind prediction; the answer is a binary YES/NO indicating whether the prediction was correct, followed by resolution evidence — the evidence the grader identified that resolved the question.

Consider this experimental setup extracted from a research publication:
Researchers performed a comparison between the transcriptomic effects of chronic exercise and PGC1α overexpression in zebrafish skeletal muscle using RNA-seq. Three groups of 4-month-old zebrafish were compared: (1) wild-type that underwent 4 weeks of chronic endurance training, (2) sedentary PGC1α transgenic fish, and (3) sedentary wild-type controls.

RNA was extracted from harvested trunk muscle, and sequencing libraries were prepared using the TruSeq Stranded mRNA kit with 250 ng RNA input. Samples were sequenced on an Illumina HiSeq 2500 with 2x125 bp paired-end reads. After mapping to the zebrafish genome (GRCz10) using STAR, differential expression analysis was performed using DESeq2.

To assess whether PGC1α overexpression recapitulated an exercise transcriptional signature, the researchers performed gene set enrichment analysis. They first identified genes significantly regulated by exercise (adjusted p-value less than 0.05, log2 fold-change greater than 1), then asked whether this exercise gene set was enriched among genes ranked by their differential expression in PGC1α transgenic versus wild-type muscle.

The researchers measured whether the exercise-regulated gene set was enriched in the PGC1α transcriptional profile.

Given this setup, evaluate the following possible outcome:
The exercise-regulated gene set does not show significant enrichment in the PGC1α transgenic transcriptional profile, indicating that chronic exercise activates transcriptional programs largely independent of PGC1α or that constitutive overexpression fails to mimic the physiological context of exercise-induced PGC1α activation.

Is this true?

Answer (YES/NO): NO